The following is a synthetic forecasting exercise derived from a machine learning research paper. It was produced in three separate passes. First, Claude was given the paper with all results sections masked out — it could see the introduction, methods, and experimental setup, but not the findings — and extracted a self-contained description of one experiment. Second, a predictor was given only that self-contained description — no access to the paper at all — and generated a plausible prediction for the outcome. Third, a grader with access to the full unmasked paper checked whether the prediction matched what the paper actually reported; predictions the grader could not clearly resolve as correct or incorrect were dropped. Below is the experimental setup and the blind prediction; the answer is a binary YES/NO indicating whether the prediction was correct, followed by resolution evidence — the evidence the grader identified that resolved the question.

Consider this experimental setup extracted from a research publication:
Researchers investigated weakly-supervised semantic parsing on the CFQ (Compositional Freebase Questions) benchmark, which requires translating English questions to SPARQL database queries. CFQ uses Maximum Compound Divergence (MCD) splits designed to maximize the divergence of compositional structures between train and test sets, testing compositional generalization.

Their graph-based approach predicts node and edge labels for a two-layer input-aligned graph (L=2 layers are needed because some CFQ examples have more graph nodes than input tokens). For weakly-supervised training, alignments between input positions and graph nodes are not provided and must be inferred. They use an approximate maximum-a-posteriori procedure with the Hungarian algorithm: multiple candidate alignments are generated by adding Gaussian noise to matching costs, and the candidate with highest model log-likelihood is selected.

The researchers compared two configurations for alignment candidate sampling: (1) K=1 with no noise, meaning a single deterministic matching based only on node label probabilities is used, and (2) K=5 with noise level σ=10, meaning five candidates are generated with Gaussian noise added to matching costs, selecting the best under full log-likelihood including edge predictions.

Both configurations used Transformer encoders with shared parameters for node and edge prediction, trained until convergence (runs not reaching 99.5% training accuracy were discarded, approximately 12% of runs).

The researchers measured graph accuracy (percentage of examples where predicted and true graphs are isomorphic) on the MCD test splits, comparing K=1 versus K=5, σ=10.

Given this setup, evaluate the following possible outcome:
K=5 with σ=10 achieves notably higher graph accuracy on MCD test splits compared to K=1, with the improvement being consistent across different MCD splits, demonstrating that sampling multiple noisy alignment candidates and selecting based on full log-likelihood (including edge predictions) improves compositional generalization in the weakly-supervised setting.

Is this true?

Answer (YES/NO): NO